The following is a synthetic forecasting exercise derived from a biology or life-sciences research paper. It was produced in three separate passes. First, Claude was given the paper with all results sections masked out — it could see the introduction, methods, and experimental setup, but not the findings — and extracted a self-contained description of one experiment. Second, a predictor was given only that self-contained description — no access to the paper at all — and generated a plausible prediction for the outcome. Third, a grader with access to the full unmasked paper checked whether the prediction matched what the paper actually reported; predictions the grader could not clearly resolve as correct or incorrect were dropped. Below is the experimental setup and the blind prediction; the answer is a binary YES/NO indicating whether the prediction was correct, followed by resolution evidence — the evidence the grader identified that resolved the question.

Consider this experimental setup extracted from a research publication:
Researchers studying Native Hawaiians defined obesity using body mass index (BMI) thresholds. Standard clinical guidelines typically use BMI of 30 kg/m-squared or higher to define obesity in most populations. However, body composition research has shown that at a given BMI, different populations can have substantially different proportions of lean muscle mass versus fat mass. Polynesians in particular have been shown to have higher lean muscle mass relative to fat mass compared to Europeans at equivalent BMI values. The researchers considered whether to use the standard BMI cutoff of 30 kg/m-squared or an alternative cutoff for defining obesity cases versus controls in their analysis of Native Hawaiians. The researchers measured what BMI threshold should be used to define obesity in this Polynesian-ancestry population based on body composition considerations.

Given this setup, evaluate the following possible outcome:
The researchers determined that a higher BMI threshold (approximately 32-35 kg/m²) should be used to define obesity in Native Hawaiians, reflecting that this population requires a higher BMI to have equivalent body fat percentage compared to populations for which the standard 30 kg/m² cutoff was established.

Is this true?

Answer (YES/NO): YES